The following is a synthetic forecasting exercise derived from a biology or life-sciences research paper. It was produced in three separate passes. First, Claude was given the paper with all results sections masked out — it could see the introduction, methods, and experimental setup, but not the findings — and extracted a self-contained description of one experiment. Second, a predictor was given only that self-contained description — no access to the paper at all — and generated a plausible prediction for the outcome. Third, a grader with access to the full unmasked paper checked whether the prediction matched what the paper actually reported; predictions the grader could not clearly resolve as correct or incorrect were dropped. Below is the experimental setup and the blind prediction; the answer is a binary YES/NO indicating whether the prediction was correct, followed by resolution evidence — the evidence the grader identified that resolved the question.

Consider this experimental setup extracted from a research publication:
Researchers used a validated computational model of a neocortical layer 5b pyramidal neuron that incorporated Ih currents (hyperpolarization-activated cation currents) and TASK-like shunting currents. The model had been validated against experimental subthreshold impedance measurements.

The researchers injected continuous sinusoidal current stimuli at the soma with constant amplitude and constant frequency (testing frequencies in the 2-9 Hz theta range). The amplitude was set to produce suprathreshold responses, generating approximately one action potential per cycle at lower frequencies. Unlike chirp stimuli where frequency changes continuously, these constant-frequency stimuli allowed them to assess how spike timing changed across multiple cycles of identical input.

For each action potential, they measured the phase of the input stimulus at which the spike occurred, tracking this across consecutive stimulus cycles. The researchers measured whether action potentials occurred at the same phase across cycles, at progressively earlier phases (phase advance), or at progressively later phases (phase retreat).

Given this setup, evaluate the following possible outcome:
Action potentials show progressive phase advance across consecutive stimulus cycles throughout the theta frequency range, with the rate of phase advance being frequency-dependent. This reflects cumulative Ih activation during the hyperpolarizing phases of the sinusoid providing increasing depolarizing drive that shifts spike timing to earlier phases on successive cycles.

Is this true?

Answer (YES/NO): NO